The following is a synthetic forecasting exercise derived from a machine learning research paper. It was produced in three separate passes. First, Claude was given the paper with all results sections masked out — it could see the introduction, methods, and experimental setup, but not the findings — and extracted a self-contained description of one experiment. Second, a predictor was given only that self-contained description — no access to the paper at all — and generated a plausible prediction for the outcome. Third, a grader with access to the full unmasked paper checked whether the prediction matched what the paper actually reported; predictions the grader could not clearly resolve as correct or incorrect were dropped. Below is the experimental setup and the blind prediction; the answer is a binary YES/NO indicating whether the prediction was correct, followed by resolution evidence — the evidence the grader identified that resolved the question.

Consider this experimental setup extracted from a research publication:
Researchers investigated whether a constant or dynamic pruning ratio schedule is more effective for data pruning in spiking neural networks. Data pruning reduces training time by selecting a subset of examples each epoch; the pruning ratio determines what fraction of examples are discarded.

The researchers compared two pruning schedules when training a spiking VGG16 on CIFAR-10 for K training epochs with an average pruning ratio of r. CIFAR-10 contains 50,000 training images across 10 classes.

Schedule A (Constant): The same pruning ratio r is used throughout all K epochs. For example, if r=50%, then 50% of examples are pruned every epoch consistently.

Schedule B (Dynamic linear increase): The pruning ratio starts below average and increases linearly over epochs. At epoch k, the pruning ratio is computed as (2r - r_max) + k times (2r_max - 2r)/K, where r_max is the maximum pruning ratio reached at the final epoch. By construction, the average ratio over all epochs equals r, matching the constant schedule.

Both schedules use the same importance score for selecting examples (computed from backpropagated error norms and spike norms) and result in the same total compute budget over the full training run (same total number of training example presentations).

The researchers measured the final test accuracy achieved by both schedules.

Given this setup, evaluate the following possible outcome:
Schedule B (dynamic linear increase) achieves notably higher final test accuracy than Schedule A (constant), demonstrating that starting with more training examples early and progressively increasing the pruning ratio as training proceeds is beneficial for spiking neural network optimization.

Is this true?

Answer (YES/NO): YES